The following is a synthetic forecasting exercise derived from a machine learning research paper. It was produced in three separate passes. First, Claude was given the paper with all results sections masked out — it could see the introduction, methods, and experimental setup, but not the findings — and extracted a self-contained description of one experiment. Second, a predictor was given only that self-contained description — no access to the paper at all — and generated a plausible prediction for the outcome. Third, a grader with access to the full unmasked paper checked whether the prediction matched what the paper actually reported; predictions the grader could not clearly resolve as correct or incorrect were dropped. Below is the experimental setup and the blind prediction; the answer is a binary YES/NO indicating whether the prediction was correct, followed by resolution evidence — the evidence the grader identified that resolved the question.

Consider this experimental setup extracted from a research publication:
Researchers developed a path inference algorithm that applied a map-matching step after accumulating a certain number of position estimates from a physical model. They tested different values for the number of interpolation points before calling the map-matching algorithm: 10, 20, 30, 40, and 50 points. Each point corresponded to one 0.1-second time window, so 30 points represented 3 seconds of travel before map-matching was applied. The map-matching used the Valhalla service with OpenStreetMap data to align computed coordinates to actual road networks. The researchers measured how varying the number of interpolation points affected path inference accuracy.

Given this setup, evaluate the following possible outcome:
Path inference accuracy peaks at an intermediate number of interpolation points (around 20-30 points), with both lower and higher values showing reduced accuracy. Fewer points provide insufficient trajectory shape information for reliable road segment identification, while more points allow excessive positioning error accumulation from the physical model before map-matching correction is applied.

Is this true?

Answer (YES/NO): YES